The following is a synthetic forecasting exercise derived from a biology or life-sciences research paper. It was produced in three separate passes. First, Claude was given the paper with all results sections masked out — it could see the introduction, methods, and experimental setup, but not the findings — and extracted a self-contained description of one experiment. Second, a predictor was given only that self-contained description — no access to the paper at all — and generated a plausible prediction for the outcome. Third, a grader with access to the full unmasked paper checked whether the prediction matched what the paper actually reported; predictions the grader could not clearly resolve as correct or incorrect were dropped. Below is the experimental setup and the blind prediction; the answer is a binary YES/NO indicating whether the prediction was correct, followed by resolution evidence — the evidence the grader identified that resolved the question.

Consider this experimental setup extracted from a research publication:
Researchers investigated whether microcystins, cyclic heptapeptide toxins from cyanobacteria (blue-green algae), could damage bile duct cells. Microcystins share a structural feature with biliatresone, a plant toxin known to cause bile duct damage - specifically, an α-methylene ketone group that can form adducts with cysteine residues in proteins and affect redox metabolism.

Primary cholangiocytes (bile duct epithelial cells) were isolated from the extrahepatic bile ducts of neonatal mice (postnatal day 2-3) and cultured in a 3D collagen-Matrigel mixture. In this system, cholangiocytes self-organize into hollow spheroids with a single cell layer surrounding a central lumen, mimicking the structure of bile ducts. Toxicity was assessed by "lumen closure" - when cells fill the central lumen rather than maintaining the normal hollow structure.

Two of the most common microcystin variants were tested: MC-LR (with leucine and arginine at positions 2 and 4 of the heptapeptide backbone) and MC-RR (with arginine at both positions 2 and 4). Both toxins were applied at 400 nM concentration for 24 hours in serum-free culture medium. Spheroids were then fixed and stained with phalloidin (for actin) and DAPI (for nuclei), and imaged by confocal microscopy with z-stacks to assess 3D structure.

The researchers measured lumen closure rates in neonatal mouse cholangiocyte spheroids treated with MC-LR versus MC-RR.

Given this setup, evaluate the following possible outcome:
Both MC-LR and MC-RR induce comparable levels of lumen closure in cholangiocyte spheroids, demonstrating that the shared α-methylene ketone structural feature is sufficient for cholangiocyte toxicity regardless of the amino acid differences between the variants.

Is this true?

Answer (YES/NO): NO